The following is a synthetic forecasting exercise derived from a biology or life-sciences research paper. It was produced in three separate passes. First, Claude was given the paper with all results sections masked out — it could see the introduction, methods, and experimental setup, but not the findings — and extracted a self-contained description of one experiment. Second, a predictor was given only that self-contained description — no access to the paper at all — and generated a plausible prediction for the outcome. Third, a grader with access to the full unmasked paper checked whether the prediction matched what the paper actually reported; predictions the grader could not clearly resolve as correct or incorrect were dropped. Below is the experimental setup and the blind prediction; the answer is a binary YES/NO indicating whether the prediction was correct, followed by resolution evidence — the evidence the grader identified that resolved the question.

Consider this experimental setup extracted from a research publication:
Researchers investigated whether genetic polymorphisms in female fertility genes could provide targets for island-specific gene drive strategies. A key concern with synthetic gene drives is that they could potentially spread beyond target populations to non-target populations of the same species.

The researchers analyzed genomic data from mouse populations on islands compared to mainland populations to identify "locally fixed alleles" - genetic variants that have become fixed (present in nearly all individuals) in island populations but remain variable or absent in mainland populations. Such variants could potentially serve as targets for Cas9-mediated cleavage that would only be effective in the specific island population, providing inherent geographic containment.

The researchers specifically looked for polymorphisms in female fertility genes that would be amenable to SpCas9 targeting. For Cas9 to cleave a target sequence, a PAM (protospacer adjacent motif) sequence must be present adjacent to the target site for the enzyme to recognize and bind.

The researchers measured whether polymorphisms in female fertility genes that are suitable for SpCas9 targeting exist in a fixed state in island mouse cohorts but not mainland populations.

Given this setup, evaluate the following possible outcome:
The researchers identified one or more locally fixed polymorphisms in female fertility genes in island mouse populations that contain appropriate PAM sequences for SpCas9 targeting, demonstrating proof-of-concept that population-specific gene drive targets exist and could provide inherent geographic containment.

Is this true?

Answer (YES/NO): YES